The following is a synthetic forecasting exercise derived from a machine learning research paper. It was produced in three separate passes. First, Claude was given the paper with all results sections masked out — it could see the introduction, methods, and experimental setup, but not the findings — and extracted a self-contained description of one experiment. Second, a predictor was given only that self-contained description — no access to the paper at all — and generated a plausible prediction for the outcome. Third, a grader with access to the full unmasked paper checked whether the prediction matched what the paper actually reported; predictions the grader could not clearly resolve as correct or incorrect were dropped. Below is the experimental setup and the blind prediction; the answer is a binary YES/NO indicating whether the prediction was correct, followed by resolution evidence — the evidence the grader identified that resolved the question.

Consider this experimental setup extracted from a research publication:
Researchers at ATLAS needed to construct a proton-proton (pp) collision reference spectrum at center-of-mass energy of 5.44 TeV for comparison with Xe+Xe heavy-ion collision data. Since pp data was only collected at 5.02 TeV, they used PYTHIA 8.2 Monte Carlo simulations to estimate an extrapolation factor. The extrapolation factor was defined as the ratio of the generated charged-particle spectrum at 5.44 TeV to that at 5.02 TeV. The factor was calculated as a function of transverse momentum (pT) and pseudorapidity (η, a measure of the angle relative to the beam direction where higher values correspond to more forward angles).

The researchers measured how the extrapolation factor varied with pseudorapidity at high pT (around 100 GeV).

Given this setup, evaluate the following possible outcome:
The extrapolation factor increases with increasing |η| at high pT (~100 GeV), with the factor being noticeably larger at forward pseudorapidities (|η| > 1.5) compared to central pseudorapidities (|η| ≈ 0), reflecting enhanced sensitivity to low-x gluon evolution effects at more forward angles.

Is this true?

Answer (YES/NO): YES